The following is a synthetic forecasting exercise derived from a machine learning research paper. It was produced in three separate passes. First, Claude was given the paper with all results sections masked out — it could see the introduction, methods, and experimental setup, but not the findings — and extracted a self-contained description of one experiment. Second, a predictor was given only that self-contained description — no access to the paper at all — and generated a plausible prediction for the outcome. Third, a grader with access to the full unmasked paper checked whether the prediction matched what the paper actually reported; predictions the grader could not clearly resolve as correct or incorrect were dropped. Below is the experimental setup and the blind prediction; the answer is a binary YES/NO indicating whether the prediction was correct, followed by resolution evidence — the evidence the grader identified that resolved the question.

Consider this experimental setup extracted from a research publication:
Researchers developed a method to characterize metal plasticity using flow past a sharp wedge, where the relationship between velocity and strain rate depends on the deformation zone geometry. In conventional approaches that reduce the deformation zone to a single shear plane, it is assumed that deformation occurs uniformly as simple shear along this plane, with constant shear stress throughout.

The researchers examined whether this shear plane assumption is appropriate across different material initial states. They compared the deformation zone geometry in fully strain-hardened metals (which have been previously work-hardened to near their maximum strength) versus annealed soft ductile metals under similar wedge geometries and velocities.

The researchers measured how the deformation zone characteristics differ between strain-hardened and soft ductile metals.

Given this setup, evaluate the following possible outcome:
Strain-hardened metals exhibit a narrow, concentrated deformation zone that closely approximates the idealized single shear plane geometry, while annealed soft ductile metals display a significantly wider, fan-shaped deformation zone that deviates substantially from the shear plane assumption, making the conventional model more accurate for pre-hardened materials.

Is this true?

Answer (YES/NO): NO